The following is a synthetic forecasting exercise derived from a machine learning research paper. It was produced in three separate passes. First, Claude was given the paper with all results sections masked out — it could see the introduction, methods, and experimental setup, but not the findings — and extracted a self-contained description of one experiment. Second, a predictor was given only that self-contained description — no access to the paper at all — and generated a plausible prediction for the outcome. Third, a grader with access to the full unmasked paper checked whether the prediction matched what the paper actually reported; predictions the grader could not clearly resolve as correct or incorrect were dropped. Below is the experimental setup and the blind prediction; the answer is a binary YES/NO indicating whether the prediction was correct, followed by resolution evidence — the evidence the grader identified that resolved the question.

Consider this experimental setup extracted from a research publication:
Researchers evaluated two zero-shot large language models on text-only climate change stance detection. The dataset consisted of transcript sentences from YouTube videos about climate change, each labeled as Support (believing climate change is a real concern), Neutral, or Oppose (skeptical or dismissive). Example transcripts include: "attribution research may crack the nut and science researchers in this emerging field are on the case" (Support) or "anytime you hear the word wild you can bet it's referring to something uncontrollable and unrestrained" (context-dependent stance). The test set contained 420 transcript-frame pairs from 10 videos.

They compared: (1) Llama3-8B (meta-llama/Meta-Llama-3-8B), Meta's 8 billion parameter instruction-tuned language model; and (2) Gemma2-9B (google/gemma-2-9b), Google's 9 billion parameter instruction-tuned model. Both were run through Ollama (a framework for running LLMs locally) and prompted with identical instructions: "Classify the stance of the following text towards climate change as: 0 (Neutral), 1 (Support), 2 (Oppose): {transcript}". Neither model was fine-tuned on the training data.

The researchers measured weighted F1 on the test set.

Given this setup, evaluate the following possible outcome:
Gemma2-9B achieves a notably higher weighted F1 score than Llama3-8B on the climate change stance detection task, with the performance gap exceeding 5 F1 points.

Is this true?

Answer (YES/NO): NO